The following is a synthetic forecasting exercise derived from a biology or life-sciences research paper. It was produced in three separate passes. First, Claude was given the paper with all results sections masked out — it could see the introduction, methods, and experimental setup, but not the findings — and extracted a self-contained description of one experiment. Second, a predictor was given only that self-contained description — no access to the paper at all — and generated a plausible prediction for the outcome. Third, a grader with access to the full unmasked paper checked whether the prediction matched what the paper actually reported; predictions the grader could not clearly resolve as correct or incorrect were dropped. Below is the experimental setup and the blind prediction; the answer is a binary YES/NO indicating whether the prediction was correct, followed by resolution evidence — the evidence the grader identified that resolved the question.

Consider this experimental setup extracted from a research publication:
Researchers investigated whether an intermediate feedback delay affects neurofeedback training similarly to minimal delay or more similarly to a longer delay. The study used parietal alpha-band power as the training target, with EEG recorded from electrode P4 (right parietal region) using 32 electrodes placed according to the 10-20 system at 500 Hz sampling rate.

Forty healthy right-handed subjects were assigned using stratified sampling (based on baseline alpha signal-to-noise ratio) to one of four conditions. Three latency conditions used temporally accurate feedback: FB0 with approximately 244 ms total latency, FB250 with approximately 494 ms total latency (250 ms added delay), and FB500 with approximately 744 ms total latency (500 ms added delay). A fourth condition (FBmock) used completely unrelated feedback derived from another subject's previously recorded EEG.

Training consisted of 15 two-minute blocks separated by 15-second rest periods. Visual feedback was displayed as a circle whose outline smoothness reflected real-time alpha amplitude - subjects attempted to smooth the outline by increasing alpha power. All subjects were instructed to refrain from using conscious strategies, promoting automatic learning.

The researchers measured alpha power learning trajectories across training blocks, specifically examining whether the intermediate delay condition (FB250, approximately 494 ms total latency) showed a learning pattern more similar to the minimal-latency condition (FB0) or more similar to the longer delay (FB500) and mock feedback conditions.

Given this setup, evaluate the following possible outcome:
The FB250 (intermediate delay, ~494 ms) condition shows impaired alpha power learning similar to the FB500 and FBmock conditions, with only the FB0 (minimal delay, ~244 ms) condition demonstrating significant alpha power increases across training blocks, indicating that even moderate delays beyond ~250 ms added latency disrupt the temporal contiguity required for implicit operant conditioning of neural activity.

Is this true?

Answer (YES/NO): NO